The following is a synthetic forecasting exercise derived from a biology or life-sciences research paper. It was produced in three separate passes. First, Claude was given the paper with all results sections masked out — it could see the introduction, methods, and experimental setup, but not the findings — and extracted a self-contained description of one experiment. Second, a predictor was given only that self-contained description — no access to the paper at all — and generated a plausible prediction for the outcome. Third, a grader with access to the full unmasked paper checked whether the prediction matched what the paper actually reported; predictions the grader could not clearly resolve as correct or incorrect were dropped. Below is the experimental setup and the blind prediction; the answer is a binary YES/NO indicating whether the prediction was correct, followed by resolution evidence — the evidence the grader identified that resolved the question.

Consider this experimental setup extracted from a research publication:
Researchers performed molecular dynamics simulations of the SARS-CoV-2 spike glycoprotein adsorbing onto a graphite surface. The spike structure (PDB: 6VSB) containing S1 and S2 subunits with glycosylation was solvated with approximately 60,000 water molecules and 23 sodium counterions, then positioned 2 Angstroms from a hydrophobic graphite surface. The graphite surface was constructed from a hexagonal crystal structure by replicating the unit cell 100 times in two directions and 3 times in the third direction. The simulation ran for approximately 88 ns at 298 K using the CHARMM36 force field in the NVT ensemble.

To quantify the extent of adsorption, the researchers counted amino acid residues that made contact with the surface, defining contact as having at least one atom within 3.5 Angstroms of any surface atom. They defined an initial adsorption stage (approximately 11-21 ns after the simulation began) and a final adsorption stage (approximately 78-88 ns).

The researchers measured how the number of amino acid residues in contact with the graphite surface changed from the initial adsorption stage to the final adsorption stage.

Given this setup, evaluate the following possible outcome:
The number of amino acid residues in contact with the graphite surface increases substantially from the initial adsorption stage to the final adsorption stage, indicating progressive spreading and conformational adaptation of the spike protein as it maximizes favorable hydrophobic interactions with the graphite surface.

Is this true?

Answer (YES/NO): YES